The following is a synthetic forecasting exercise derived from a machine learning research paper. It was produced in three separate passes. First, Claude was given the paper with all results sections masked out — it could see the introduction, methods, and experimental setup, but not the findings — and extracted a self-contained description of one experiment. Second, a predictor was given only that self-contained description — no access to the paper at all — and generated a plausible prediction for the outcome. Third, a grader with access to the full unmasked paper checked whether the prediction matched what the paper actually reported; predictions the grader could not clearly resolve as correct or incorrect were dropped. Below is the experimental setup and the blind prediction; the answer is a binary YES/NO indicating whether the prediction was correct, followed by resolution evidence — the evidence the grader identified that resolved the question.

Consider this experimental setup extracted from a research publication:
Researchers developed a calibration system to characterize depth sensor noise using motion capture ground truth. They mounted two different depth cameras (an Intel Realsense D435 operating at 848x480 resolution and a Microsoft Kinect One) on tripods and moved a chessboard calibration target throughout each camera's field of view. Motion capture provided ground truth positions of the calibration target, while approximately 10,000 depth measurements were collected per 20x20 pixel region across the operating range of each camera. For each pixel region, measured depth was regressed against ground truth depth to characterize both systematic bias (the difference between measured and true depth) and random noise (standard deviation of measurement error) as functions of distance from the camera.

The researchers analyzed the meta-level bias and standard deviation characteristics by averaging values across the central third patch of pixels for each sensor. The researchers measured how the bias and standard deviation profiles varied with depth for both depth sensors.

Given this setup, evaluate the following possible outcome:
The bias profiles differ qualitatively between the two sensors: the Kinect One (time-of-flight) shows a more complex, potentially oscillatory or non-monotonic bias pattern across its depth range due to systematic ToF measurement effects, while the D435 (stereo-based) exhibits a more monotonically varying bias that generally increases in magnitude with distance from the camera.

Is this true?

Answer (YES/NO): NO